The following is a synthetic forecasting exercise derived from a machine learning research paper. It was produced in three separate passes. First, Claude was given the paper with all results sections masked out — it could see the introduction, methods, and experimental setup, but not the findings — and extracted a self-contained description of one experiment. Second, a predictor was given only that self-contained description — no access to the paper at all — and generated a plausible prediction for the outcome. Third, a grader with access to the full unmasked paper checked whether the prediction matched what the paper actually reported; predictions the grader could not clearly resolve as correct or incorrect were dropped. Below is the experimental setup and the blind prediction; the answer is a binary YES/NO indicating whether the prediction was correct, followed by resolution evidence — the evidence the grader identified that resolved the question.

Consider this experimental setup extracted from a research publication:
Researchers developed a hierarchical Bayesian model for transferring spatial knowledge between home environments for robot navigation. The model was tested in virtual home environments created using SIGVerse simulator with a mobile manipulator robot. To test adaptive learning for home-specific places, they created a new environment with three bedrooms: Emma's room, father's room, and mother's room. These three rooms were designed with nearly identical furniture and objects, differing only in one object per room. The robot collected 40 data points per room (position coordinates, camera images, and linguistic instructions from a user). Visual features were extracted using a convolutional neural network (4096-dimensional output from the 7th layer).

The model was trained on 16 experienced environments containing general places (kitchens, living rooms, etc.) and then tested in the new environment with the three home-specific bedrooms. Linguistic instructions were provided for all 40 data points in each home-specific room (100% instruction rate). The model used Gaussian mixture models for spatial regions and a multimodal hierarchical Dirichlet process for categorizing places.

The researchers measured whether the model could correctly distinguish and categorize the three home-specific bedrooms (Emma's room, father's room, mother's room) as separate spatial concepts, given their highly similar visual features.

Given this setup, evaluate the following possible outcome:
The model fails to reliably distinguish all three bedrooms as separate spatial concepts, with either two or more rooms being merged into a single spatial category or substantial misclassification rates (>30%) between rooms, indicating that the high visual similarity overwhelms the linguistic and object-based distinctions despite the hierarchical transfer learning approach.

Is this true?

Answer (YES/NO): YES